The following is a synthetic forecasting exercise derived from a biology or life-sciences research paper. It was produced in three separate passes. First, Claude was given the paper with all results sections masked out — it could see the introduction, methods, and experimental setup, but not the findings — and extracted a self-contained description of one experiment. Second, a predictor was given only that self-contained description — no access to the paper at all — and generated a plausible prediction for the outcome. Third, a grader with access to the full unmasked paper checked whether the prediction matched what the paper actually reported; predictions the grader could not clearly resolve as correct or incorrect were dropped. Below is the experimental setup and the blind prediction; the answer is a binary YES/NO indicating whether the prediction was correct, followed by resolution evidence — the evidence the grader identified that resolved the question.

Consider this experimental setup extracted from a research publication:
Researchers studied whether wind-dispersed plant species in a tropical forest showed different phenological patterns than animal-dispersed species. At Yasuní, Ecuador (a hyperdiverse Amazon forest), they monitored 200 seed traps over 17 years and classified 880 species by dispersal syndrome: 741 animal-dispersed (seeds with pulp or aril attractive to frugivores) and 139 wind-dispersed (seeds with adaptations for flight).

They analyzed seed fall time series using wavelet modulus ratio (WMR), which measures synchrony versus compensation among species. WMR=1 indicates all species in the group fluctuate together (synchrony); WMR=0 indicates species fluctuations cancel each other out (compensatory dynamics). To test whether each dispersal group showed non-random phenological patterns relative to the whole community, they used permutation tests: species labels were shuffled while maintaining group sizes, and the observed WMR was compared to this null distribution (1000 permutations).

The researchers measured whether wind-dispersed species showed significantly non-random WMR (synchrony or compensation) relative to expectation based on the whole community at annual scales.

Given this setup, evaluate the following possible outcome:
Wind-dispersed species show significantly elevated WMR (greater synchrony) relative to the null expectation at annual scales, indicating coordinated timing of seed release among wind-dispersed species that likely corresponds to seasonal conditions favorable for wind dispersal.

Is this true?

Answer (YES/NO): NO